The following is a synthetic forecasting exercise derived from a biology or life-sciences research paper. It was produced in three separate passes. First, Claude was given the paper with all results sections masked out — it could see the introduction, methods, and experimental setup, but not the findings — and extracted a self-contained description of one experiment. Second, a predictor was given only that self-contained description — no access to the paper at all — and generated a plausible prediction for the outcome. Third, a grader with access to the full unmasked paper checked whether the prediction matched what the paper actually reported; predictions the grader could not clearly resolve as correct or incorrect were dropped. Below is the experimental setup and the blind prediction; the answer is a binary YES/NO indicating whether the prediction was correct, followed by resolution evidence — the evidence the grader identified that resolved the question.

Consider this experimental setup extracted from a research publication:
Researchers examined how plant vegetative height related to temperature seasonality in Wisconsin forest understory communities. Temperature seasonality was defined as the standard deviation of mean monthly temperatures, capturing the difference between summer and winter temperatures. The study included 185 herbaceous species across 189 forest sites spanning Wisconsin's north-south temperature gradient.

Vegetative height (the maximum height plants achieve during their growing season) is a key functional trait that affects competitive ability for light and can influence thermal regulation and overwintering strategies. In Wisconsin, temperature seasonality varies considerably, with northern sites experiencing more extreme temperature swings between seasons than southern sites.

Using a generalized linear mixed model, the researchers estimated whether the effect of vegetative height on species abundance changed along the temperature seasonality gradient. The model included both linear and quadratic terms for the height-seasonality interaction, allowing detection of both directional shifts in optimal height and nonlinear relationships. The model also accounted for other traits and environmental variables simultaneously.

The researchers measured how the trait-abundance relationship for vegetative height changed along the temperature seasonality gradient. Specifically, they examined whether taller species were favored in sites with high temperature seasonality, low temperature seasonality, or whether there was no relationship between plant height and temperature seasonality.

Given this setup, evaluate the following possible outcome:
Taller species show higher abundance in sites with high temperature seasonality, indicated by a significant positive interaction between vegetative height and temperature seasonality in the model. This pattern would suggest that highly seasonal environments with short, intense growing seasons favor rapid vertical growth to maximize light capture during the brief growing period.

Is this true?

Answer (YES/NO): YES